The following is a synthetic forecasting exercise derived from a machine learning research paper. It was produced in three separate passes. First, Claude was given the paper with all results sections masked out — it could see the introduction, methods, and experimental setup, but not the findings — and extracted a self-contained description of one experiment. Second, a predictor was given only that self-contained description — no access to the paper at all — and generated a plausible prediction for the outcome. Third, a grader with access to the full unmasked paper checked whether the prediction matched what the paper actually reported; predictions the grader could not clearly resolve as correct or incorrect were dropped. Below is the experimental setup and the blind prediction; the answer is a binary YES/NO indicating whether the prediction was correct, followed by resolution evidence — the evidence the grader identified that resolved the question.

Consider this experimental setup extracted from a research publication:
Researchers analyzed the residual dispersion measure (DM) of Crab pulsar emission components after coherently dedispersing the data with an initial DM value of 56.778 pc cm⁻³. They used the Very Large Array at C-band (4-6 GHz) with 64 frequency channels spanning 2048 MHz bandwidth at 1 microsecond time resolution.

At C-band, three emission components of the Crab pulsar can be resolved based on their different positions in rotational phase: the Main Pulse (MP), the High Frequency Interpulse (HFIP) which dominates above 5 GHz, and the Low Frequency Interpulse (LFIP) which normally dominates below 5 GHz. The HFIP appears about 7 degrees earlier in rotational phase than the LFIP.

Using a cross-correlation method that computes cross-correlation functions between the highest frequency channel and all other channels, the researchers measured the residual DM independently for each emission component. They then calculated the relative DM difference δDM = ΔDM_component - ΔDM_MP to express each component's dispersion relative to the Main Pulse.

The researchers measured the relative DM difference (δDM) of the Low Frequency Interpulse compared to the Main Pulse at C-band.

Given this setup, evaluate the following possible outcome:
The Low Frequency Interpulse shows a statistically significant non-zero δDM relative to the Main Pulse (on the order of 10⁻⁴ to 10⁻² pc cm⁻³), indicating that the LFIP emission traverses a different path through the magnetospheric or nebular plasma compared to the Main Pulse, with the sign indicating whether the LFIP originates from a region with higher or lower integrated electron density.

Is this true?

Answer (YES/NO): NO